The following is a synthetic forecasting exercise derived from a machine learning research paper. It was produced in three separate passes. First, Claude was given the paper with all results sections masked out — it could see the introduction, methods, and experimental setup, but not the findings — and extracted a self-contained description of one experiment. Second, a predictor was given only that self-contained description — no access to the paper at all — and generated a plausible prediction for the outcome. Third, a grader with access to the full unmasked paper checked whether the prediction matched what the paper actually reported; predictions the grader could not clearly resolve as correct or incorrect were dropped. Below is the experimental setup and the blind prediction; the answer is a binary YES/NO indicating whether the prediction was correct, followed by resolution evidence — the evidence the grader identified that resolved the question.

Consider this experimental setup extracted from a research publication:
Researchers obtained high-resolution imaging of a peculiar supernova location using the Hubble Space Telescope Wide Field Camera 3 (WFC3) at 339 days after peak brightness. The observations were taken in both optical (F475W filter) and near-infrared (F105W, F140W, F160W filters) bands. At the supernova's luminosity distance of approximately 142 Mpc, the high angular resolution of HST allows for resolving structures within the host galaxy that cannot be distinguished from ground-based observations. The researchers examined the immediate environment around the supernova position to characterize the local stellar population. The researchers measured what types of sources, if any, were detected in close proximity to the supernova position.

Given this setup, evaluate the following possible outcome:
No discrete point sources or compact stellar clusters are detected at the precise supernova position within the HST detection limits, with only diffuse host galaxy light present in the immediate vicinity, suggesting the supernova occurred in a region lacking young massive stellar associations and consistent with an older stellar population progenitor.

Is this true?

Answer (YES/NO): NO